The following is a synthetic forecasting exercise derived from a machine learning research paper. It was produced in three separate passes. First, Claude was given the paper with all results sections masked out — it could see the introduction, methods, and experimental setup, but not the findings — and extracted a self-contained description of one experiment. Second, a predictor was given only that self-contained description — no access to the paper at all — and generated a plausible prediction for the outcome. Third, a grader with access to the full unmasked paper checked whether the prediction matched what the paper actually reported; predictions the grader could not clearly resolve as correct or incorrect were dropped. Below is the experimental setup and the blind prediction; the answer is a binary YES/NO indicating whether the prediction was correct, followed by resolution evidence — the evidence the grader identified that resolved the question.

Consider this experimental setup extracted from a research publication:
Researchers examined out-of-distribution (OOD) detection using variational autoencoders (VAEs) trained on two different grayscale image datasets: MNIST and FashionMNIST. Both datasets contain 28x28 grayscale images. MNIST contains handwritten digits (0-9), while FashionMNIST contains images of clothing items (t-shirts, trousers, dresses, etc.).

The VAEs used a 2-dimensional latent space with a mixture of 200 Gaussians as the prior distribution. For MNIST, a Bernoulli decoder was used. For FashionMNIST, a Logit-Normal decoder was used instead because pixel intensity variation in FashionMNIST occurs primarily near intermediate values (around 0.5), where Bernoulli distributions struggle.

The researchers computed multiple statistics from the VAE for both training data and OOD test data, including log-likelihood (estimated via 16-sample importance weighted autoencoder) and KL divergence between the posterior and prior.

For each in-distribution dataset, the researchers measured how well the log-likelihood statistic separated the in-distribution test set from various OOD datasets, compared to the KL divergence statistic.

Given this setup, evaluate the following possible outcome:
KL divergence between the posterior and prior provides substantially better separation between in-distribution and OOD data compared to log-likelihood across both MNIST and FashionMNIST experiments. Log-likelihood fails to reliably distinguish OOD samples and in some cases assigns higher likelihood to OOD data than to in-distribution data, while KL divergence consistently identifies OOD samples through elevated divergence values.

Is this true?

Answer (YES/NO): NO